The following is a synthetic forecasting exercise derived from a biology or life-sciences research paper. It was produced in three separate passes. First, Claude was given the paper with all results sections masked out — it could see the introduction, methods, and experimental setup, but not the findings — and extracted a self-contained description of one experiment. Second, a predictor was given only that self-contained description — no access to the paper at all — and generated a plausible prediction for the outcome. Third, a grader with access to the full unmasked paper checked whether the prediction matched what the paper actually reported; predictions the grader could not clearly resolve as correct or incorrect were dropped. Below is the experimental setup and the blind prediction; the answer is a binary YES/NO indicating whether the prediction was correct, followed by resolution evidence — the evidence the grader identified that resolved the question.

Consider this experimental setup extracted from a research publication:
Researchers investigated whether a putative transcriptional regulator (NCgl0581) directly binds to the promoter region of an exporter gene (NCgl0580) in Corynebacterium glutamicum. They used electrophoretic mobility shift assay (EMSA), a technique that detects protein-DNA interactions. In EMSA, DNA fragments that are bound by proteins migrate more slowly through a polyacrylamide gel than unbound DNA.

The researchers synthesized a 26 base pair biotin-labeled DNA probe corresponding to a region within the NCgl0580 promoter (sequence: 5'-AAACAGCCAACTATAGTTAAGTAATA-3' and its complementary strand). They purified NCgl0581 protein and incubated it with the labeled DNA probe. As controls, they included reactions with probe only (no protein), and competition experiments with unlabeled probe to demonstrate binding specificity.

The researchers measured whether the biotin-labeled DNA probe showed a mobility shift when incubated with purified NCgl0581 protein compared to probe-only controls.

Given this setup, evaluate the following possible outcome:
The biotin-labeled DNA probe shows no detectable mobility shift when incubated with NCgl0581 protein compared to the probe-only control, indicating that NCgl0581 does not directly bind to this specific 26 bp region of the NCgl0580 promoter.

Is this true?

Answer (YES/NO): NO